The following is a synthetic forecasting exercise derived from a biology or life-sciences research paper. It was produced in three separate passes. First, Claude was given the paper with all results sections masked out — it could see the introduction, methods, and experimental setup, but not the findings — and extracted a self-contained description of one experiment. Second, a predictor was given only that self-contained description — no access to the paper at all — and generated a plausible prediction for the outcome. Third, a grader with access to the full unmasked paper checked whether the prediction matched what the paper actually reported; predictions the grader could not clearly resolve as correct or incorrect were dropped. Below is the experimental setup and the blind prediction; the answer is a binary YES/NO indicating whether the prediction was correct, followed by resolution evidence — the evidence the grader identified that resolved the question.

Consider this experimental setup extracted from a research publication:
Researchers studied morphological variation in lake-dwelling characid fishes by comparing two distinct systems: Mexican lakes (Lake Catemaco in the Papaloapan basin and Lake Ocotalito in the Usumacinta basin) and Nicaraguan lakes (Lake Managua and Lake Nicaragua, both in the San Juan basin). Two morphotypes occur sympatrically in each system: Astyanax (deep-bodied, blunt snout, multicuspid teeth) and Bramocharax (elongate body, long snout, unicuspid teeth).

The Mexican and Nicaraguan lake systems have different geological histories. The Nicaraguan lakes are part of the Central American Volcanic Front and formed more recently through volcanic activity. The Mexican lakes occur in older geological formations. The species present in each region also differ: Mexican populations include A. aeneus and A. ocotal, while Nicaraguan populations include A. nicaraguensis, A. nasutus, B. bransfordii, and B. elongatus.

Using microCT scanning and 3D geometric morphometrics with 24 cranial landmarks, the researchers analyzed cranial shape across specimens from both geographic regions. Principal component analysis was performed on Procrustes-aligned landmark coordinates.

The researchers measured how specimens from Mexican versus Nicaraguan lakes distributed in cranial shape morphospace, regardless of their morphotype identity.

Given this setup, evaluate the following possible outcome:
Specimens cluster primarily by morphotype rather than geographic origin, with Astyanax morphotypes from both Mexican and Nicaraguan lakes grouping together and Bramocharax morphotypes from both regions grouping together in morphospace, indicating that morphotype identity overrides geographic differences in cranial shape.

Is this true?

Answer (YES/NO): NO